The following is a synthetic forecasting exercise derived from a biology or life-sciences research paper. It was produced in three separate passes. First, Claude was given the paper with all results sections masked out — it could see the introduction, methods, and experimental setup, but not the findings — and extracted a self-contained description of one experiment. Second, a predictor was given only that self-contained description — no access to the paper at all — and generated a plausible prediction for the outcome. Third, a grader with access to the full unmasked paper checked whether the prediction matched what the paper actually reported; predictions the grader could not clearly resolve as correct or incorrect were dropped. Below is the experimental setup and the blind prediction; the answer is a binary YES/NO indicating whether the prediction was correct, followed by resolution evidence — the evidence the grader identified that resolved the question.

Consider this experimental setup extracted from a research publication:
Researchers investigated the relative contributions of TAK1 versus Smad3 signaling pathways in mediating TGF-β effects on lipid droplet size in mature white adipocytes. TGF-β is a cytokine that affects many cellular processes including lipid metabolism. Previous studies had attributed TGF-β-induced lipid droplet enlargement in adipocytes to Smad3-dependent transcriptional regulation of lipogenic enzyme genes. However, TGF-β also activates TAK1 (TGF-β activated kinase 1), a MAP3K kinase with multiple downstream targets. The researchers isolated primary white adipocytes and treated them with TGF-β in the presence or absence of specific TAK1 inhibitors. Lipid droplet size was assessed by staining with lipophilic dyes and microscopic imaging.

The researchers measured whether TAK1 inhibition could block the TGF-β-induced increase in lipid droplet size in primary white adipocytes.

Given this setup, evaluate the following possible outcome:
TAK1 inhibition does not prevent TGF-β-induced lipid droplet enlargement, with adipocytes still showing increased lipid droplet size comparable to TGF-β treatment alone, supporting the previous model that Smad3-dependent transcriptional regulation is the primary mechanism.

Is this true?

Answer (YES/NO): NO